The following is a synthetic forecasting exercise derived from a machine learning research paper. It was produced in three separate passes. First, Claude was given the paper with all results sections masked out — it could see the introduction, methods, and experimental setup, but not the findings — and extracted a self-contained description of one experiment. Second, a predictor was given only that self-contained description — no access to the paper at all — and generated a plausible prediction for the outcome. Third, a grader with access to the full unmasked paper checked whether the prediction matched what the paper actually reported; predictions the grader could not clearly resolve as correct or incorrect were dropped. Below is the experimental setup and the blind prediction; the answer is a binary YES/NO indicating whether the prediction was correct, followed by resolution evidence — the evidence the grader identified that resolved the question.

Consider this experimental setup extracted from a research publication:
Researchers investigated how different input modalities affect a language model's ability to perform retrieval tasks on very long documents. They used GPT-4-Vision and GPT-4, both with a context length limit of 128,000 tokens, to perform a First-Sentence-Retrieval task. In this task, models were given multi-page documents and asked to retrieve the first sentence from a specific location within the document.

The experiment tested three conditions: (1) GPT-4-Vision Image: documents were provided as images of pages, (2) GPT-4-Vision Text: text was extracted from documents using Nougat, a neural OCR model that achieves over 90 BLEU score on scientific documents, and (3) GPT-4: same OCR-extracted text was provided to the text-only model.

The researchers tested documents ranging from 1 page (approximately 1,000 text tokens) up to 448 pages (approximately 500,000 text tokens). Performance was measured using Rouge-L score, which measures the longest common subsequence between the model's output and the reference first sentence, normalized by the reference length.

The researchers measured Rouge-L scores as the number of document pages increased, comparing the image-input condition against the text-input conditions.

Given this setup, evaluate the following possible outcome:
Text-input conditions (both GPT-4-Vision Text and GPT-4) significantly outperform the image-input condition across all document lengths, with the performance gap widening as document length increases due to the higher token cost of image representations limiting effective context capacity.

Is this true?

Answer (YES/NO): NO